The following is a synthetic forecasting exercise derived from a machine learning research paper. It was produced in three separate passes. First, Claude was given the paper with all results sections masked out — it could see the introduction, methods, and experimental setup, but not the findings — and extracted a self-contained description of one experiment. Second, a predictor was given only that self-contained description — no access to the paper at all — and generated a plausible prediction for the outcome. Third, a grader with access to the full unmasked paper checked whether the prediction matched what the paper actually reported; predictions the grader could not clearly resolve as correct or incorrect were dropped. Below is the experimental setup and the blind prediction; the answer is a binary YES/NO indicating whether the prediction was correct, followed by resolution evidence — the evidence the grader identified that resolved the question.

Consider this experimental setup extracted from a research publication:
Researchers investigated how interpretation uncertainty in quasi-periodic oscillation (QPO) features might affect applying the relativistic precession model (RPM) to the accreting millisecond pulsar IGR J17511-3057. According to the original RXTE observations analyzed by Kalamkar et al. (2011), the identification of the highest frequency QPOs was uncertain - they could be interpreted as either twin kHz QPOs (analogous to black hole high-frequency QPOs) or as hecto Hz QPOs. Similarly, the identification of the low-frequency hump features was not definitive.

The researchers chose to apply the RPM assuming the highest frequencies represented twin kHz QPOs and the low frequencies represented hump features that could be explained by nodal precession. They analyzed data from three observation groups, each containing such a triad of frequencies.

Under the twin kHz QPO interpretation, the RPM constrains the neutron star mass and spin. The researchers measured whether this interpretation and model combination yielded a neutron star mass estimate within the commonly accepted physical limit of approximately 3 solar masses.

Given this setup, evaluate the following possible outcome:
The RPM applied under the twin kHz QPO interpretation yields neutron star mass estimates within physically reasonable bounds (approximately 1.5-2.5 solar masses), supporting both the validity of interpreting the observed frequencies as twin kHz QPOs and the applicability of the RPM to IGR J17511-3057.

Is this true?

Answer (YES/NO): NO